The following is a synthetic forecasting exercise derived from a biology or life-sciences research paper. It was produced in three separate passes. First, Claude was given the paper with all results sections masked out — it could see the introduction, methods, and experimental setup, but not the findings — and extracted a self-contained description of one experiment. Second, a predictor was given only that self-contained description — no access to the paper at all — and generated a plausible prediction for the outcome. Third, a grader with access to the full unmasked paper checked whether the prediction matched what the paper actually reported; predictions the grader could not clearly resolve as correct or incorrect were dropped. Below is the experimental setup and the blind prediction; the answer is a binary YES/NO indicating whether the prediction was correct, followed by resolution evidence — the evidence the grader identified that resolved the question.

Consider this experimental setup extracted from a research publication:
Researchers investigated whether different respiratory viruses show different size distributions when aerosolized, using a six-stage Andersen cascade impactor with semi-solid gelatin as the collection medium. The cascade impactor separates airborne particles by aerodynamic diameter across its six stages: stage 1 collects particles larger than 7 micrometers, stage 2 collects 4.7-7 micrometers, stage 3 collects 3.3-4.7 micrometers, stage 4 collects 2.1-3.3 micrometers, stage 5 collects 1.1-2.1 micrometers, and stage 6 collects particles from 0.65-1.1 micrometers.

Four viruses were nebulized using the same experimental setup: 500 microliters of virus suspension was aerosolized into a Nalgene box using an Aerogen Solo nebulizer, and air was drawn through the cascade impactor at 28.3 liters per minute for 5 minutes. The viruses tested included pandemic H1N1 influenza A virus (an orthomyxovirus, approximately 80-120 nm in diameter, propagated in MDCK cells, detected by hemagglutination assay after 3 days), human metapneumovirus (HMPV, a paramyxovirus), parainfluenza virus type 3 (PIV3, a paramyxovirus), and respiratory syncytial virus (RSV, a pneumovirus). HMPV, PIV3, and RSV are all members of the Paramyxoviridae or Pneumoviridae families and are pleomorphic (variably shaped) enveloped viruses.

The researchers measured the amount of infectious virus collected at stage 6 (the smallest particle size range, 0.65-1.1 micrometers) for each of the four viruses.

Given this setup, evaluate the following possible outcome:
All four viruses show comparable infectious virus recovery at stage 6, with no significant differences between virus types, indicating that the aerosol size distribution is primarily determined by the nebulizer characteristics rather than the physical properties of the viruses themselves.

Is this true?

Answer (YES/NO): NO